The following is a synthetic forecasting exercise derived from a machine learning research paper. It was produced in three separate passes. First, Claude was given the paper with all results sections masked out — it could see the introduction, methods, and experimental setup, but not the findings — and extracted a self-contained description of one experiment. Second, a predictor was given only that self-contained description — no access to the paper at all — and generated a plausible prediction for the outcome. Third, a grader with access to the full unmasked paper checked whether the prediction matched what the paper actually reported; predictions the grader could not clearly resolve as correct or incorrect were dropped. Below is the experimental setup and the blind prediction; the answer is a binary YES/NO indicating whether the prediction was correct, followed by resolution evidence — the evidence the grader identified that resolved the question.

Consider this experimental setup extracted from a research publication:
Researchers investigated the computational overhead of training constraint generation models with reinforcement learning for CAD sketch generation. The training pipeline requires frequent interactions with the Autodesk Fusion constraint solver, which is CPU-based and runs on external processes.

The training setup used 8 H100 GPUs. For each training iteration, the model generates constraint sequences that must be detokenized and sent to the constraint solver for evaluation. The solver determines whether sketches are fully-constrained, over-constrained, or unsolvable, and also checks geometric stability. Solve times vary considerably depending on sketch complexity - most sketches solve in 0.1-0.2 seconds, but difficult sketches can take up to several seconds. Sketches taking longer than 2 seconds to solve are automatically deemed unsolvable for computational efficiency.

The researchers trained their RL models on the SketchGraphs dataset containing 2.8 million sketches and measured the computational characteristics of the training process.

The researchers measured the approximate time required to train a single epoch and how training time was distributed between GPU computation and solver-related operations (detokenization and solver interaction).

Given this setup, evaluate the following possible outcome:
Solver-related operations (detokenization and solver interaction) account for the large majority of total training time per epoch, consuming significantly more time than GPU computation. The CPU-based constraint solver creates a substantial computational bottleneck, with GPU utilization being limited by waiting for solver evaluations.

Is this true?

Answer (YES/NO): NO